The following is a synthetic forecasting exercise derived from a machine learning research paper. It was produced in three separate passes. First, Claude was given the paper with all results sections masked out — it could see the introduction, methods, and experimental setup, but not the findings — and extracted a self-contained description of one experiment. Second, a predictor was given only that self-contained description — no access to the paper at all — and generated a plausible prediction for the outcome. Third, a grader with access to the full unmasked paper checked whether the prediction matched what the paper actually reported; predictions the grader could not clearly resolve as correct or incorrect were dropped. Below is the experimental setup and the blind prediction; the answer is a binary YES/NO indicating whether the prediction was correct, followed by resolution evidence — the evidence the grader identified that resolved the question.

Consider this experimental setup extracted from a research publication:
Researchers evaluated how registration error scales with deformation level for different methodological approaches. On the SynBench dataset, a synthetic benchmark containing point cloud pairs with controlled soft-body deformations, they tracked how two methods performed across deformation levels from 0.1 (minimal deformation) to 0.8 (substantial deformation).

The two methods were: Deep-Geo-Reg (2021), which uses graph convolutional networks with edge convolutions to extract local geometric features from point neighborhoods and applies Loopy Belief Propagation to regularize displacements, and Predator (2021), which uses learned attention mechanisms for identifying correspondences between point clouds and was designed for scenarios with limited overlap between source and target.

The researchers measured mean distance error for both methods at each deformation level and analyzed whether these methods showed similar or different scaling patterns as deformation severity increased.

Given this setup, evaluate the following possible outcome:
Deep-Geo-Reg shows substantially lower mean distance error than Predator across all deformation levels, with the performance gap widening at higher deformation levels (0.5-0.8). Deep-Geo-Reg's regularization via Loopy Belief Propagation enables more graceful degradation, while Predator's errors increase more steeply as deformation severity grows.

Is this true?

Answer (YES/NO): NO